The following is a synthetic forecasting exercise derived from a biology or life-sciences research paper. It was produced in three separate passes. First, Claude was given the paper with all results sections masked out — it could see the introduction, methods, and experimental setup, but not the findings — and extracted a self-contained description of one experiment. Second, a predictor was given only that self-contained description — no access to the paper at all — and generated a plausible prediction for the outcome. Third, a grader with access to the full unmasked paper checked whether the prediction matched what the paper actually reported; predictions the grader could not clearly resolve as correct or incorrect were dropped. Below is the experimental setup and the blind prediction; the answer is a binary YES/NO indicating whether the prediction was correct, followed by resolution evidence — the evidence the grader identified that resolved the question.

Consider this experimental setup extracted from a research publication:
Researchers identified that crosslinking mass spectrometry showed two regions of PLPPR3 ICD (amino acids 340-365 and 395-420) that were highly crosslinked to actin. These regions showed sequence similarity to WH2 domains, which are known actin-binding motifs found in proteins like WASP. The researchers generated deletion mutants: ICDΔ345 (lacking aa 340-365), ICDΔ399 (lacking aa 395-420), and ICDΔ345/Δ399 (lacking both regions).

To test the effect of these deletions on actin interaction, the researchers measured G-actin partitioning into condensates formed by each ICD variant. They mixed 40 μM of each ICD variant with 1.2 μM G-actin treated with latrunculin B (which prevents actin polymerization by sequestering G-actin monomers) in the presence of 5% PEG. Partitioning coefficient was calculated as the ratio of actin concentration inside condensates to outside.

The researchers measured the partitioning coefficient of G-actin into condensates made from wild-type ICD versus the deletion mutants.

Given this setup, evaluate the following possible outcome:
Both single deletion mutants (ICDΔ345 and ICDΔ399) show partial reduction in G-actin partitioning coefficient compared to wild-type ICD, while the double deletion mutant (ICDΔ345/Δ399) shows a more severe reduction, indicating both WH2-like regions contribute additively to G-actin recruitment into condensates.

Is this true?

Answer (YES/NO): NO